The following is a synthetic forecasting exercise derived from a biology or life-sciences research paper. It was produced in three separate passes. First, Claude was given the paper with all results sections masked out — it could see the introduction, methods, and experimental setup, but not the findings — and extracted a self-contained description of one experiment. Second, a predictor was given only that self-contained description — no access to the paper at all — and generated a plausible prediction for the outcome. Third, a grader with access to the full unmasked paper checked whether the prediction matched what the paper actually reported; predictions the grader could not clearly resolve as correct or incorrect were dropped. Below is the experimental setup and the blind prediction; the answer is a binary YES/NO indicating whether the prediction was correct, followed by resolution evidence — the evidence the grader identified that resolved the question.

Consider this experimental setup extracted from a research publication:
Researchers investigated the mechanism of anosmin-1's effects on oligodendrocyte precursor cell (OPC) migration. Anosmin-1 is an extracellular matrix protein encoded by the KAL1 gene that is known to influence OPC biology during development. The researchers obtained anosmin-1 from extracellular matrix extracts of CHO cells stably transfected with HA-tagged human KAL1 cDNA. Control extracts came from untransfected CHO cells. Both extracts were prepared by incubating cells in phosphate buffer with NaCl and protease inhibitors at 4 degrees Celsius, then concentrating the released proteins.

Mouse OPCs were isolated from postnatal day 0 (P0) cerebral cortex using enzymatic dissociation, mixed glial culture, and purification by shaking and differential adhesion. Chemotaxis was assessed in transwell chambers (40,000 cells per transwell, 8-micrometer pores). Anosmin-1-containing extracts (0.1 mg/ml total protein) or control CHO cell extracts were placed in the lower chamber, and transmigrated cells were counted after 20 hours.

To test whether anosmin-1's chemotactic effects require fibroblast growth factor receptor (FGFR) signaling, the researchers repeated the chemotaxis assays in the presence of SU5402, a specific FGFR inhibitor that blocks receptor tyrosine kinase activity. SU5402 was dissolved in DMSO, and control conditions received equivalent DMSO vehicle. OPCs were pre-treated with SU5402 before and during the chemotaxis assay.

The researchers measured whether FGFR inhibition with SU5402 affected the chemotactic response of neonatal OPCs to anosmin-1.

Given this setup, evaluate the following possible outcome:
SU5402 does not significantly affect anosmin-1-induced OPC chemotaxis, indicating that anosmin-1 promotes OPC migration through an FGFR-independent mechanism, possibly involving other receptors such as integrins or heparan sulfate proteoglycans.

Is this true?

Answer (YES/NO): NO